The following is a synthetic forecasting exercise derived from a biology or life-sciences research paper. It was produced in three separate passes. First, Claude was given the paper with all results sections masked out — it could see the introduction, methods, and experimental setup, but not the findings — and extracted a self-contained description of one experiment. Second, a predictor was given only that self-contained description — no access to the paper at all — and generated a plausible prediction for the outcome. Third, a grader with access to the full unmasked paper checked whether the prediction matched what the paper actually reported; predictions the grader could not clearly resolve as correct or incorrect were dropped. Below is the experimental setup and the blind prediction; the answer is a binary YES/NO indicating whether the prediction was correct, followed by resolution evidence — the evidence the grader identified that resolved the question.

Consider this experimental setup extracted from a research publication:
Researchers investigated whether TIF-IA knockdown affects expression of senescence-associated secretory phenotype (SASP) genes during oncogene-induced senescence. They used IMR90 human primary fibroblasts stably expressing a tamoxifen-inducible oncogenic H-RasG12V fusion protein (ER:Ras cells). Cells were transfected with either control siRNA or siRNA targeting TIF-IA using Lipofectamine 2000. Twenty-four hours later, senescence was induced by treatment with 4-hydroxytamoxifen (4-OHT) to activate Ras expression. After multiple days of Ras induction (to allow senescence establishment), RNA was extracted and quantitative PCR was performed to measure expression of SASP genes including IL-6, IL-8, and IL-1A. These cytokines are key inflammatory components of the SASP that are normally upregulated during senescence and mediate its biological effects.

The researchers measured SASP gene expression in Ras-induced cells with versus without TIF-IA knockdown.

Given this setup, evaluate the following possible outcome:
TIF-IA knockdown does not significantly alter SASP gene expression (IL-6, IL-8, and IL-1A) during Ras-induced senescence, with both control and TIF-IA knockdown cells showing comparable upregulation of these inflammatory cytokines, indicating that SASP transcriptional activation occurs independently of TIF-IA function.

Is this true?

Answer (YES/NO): NO